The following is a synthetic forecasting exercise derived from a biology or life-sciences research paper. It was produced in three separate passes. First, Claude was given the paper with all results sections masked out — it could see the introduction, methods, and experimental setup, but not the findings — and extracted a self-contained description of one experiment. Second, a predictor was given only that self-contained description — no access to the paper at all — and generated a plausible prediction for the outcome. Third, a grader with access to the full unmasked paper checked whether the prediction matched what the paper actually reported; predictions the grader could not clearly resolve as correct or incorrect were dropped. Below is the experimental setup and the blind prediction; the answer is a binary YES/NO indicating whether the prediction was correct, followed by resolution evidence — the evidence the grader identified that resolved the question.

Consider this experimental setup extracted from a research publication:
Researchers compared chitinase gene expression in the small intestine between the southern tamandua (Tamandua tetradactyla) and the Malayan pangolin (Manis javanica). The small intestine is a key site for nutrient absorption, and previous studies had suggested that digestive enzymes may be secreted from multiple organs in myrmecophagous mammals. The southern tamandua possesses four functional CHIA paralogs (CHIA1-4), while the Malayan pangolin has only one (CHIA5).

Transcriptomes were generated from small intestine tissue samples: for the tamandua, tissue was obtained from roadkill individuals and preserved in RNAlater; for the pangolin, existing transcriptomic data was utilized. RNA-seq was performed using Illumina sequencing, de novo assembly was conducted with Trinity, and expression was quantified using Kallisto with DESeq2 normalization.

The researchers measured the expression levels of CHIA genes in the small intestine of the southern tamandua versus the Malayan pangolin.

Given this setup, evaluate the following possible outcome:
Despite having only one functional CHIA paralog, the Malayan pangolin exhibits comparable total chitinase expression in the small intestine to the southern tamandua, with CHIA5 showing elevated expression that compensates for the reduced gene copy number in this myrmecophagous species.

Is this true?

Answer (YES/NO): NO